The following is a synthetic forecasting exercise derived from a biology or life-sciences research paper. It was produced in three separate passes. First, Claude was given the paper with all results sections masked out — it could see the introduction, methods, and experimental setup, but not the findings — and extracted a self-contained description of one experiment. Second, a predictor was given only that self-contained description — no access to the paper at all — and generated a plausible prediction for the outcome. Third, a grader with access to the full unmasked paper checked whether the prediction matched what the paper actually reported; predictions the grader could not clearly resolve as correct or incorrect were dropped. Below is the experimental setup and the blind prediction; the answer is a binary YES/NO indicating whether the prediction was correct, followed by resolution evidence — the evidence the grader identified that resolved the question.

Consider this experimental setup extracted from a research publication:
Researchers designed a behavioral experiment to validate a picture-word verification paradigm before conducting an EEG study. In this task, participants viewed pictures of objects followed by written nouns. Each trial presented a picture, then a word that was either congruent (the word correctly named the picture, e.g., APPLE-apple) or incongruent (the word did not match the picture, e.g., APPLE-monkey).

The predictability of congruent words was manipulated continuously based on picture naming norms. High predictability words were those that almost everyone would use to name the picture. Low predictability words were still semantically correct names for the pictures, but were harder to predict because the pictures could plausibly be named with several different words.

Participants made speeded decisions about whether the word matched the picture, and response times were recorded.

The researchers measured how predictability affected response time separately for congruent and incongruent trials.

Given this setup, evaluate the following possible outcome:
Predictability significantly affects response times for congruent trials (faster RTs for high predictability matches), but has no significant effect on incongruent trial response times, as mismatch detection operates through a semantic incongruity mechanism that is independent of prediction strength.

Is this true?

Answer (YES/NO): YES